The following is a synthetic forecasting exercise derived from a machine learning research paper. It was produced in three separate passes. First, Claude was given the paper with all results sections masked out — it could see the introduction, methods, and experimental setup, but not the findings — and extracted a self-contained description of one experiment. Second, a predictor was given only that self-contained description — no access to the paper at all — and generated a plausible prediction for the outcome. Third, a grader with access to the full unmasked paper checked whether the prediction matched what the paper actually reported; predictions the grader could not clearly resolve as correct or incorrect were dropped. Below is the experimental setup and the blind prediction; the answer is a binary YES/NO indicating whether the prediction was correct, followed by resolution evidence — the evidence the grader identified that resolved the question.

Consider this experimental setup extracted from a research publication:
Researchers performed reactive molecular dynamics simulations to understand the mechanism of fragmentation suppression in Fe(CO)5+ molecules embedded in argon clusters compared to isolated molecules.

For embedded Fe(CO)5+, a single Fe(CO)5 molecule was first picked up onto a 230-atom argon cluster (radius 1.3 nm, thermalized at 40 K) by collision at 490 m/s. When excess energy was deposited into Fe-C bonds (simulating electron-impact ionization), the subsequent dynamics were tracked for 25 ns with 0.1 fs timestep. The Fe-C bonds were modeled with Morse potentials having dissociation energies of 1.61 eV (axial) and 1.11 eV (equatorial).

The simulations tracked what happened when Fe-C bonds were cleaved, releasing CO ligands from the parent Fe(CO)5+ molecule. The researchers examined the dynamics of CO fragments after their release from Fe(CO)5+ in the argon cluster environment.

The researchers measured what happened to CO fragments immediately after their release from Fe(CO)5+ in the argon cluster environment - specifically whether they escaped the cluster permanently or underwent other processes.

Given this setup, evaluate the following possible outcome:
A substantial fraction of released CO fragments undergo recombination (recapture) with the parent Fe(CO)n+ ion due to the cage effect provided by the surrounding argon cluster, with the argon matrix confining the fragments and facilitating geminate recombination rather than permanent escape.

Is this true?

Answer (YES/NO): NO